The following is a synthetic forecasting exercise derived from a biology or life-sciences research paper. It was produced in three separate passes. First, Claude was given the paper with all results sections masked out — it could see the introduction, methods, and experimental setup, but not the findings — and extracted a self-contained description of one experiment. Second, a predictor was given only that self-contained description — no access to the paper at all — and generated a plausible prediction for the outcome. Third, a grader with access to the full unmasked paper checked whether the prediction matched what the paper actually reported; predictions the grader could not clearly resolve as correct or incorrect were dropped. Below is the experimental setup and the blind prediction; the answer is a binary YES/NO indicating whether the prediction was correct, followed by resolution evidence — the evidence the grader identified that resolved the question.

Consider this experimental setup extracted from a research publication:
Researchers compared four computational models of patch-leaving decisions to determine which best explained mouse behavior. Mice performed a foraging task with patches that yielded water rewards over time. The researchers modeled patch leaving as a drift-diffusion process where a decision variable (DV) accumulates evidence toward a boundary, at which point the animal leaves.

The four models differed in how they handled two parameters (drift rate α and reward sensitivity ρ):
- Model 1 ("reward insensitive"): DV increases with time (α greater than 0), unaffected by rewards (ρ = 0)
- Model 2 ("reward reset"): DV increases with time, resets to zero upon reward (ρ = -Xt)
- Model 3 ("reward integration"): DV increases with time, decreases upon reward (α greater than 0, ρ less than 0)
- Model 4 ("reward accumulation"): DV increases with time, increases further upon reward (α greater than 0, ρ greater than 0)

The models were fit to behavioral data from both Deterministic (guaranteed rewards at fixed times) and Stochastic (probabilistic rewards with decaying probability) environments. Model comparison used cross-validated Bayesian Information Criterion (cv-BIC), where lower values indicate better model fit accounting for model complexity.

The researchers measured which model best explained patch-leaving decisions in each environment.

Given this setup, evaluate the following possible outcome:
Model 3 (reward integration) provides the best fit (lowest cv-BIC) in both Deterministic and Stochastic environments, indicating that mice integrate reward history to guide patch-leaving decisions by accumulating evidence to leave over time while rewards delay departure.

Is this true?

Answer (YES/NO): YES